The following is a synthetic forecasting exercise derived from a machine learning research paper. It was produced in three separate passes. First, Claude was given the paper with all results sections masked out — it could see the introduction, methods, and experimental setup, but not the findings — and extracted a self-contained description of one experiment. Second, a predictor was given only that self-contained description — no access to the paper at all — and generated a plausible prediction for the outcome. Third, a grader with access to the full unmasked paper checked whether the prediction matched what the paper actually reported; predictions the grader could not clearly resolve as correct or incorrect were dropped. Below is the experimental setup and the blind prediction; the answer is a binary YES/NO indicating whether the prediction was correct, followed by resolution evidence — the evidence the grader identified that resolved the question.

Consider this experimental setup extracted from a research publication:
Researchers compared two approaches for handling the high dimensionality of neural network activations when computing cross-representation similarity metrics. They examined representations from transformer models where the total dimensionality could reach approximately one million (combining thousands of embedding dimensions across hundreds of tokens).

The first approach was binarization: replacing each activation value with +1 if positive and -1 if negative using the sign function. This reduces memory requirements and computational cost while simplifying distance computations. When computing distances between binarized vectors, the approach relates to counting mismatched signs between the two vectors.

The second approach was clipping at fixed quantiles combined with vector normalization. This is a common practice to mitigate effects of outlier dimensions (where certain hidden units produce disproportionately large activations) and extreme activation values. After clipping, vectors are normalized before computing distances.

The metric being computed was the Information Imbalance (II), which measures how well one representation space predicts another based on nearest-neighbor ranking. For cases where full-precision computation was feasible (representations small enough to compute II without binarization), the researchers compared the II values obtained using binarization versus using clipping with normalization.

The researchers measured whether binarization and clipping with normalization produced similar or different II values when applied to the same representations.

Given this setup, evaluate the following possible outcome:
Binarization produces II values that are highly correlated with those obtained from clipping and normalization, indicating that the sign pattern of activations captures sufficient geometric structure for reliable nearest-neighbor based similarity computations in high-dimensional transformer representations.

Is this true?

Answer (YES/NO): YES